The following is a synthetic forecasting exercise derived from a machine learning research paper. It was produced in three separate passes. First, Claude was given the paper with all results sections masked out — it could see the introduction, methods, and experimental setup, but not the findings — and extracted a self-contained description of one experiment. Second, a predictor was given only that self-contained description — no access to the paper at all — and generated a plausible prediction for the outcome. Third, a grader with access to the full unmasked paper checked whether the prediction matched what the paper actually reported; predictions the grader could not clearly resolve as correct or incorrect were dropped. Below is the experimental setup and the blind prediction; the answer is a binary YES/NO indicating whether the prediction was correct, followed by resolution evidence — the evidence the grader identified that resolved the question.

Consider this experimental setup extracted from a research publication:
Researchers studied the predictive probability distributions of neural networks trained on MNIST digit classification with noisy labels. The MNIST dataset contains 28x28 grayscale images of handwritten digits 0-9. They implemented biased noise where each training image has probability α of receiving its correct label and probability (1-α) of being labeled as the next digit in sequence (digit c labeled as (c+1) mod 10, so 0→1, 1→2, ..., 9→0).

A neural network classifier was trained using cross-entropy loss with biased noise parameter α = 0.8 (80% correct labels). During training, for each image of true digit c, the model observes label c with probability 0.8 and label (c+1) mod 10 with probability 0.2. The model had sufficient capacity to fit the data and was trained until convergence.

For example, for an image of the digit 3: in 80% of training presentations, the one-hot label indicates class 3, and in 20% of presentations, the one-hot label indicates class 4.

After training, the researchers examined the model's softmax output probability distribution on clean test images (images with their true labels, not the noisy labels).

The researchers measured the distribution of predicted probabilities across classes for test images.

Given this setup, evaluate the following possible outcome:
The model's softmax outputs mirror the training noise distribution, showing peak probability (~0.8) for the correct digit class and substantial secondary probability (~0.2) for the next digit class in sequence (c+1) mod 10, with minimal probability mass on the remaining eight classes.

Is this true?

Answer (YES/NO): YES